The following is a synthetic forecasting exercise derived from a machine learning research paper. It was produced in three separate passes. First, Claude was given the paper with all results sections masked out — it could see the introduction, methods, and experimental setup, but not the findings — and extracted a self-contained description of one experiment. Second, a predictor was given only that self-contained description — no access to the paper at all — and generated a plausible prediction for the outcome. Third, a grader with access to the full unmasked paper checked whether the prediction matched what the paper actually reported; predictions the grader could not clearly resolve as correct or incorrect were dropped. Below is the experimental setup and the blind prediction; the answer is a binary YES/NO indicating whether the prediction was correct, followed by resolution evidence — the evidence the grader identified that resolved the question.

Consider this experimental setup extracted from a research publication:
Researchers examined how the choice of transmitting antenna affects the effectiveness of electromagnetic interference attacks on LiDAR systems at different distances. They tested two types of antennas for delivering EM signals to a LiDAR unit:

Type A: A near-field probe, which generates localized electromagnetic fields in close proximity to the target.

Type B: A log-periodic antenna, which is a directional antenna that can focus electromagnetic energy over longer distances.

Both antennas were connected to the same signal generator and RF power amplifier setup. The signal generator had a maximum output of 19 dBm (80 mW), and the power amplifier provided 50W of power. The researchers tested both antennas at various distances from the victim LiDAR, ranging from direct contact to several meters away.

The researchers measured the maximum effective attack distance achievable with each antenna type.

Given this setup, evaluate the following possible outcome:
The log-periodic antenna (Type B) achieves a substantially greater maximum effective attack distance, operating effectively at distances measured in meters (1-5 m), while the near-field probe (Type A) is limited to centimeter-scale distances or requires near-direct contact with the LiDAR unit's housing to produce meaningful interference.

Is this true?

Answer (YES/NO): YES